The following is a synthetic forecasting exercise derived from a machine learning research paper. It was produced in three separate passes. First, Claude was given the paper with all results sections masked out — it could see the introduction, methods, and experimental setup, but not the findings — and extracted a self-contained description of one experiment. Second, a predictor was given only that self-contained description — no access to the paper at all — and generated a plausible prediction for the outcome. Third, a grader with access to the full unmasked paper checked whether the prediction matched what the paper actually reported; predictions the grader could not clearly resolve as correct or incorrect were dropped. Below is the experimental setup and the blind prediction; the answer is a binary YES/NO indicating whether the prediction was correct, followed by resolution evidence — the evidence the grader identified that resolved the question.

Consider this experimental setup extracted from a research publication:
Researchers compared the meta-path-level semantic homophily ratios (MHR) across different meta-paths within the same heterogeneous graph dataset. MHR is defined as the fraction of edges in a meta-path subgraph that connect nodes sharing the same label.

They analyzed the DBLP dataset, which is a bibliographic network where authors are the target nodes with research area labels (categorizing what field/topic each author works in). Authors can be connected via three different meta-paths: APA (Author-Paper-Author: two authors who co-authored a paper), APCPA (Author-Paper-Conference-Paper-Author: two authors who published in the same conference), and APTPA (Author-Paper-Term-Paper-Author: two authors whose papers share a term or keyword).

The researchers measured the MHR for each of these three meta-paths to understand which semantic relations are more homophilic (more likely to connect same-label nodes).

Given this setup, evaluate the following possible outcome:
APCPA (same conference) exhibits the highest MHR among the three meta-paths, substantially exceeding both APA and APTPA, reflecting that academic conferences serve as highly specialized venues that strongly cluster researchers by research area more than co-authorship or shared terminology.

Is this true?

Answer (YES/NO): NO